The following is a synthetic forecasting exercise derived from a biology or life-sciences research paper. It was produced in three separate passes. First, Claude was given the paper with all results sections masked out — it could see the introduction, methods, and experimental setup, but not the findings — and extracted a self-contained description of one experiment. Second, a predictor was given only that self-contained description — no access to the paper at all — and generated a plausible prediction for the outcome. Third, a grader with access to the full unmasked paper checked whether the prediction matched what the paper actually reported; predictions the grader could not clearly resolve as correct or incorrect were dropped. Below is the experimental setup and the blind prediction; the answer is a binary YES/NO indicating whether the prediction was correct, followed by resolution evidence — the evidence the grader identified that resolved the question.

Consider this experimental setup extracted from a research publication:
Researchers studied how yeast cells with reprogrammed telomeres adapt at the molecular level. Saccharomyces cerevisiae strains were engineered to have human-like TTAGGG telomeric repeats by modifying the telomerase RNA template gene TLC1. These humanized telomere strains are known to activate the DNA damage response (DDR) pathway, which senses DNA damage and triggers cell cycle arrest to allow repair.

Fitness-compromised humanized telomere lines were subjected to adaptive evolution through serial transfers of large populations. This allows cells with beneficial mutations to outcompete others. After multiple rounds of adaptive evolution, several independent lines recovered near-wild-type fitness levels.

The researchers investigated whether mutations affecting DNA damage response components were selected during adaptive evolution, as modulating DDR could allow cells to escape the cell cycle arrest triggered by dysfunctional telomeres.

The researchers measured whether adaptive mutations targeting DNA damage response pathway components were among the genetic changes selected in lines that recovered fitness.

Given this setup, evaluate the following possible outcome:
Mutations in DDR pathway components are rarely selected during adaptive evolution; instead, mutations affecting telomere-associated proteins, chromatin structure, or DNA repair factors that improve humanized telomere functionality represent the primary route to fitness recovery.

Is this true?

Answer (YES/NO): NO